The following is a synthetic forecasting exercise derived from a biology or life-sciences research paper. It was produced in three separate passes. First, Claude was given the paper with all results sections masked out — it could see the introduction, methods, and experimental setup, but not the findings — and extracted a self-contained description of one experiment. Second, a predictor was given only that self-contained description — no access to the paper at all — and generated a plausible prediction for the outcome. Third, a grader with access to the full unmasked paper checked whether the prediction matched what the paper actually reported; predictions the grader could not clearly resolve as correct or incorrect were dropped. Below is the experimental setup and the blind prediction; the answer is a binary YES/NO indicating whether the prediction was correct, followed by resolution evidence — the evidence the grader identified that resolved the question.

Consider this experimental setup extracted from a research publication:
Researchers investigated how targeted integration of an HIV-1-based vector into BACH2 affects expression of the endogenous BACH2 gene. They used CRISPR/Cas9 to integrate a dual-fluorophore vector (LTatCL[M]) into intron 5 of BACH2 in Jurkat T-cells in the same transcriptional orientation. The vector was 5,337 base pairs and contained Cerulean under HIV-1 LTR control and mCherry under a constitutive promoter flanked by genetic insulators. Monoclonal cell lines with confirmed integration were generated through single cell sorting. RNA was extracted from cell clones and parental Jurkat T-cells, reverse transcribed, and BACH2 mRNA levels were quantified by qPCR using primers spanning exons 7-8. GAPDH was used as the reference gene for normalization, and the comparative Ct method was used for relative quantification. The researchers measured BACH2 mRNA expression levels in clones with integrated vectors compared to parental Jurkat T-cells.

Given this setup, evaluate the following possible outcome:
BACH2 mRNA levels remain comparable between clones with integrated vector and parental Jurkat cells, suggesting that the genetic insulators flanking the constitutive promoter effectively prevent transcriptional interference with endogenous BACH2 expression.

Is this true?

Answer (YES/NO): YES